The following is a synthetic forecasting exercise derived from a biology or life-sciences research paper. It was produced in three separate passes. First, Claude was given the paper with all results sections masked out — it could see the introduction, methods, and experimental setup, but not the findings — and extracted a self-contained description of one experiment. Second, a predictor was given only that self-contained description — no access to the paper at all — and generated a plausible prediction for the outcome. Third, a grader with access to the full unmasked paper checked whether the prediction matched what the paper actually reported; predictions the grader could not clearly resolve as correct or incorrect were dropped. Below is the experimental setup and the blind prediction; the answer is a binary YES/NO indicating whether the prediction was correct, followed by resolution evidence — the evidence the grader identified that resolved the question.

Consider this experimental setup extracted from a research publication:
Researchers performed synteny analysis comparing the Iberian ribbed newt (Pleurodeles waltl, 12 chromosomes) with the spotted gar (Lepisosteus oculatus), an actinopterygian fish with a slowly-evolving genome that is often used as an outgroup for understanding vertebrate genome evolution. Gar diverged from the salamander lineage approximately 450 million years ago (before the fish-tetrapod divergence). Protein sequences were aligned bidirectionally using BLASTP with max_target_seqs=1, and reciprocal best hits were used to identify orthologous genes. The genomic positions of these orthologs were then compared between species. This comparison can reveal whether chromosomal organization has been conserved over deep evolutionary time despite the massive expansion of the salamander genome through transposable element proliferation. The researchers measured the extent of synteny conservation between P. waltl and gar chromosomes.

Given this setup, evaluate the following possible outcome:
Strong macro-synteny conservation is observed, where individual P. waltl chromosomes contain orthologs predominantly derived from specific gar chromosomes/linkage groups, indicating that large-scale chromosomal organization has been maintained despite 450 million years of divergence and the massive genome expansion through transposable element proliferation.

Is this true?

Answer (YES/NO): YES